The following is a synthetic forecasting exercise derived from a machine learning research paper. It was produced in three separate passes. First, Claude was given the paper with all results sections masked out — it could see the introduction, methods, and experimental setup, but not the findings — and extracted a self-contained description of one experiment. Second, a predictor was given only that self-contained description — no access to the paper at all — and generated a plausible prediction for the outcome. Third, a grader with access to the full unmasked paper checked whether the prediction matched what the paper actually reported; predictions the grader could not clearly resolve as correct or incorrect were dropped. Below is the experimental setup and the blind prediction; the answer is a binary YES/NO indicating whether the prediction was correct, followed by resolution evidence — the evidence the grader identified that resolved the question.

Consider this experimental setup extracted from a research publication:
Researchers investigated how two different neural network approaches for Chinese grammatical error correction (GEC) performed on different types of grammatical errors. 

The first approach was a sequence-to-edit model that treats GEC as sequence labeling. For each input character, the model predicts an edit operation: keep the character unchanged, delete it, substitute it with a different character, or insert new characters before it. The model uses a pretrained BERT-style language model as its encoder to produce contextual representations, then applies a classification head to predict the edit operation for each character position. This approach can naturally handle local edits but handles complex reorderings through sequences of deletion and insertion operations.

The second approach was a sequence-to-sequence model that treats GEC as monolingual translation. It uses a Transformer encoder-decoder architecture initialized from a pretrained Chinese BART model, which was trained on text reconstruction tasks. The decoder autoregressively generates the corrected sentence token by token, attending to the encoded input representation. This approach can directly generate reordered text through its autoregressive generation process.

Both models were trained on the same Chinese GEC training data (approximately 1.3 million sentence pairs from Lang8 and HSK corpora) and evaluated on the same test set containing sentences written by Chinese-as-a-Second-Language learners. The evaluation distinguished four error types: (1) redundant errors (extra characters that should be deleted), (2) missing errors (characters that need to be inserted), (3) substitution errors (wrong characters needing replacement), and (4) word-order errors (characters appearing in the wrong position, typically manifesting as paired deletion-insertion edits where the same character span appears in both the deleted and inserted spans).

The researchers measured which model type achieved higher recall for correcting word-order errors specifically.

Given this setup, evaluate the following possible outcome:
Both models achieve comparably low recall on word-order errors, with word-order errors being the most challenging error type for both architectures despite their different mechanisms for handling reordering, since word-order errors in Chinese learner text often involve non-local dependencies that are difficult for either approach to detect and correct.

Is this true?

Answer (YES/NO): NO